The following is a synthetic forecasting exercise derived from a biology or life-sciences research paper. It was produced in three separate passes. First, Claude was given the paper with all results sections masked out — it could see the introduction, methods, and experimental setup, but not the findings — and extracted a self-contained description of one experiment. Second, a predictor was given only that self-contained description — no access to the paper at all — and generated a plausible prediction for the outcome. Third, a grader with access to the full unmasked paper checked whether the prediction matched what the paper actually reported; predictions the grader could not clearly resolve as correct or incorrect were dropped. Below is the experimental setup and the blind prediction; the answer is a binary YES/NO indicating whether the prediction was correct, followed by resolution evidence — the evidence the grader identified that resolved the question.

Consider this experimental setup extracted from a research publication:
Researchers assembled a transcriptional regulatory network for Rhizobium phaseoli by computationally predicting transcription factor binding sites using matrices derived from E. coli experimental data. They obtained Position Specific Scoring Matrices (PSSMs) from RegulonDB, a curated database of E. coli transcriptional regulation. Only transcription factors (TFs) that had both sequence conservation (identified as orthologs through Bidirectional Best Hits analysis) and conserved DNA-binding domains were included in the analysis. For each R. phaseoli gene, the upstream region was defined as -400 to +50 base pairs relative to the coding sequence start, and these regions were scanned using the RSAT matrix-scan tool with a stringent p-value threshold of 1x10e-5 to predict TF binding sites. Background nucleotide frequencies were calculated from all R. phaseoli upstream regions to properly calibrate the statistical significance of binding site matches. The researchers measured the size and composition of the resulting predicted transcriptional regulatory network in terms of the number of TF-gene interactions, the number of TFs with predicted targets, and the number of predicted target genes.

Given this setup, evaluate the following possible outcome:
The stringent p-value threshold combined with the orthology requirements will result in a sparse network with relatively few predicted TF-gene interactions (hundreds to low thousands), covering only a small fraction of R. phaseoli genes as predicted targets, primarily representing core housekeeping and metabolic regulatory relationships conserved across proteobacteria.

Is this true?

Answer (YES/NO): NO